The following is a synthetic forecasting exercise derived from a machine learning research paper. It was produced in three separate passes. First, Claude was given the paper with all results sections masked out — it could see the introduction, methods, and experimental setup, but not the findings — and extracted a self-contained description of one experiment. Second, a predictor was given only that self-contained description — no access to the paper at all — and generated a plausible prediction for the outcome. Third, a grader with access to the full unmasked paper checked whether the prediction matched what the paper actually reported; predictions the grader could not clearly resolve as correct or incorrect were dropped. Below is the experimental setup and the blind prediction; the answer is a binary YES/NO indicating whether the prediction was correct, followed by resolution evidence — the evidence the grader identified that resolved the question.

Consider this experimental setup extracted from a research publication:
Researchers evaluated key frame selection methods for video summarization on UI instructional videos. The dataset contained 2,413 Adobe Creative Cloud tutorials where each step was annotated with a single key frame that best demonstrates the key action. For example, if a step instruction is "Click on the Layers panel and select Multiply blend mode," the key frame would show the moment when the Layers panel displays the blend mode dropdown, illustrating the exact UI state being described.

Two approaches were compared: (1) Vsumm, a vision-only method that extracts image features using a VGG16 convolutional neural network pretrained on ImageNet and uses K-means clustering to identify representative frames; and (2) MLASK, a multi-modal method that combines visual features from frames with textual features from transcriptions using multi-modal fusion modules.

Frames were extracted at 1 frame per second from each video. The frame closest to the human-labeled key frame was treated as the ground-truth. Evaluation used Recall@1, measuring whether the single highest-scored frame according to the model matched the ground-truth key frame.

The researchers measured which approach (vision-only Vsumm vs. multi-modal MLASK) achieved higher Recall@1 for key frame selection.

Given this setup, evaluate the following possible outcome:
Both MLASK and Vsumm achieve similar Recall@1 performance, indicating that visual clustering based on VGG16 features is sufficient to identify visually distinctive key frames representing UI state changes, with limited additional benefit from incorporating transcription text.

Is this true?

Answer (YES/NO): NO